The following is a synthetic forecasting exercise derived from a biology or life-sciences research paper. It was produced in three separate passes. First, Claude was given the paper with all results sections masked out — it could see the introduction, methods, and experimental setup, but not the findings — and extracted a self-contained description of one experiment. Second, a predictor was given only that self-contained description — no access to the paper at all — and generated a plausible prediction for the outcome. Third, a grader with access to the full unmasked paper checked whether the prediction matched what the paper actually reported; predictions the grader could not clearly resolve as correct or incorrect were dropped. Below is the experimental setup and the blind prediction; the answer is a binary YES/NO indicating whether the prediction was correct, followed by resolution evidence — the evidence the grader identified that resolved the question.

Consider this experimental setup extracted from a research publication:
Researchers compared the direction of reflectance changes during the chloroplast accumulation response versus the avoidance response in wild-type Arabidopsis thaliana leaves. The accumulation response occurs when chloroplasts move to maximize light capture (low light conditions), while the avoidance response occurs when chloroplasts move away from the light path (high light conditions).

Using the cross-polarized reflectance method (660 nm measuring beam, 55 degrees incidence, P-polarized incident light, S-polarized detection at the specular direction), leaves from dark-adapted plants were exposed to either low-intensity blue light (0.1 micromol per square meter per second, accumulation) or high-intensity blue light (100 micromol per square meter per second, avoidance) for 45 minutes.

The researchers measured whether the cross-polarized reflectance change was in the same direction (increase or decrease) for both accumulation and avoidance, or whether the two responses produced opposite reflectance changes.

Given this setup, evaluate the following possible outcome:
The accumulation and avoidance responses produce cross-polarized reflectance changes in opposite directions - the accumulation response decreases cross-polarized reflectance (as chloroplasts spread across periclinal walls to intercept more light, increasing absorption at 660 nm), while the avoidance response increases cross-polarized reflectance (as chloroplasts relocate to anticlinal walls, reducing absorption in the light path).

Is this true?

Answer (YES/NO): YES